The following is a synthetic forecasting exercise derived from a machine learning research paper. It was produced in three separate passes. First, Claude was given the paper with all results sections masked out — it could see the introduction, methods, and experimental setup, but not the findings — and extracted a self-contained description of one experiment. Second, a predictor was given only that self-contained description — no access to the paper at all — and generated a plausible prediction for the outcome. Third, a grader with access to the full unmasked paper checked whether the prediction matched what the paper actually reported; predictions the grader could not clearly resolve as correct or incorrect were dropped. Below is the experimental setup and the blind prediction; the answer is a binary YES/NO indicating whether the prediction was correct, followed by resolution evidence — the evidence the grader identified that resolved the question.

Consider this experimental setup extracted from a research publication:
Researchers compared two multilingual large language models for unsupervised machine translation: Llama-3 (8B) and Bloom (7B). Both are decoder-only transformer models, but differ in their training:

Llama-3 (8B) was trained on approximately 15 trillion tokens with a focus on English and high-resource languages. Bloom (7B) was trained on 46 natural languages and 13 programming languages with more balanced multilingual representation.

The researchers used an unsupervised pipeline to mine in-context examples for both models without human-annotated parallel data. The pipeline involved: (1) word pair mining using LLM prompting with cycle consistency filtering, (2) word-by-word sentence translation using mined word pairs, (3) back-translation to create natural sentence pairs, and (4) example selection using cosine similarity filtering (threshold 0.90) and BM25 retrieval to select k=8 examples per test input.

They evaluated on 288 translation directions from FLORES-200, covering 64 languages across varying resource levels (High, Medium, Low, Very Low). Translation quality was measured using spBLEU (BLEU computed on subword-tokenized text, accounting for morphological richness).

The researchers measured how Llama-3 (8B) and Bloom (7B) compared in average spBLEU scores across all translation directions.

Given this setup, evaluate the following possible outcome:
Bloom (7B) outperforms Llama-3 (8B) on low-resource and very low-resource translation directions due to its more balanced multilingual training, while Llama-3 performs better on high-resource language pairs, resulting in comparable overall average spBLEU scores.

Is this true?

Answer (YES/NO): NO